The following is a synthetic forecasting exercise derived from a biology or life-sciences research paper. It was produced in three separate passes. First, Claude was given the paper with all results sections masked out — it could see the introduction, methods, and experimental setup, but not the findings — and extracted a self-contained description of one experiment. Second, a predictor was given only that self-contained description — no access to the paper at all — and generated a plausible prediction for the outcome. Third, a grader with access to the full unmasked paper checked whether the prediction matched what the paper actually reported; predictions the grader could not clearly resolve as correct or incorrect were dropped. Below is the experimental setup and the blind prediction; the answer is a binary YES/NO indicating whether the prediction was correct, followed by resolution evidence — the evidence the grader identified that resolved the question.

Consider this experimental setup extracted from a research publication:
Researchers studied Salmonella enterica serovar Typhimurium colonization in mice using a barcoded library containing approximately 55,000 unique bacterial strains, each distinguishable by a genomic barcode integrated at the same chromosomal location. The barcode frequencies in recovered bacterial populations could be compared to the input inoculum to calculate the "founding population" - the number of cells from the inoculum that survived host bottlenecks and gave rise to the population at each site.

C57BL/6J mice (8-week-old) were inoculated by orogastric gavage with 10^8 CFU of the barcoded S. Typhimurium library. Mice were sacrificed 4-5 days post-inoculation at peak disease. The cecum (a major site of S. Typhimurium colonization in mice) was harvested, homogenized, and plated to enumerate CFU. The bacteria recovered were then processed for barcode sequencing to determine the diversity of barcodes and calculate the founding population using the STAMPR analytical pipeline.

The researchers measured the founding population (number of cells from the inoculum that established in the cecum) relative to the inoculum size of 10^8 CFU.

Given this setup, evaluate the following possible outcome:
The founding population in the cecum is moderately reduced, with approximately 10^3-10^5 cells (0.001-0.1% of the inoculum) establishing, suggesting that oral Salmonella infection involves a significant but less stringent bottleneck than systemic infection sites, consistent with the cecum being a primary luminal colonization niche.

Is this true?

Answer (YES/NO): NO